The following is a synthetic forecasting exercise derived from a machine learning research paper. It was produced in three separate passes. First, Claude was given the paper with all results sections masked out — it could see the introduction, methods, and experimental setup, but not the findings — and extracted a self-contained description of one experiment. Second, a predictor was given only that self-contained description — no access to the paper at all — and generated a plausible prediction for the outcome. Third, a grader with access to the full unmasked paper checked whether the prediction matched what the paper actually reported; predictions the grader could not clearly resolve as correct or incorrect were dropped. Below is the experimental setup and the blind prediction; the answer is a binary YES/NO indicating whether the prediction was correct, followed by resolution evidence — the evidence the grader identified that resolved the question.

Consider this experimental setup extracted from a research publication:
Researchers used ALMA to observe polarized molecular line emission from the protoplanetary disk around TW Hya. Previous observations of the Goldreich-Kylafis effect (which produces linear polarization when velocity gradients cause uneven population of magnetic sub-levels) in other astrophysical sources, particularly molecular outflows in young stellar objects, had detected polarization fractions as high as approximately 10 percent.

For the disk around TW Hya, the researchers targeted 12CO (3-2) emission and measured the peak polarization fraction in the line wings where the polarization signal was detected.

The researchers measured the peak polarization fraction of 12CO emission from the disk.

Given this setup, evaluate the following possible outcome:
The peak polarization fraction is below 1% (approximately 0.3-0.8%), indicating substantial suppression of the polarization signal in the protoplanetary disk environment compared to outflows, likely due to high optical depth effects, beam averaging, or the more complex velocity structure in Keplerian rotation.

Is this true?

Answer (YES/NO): NO